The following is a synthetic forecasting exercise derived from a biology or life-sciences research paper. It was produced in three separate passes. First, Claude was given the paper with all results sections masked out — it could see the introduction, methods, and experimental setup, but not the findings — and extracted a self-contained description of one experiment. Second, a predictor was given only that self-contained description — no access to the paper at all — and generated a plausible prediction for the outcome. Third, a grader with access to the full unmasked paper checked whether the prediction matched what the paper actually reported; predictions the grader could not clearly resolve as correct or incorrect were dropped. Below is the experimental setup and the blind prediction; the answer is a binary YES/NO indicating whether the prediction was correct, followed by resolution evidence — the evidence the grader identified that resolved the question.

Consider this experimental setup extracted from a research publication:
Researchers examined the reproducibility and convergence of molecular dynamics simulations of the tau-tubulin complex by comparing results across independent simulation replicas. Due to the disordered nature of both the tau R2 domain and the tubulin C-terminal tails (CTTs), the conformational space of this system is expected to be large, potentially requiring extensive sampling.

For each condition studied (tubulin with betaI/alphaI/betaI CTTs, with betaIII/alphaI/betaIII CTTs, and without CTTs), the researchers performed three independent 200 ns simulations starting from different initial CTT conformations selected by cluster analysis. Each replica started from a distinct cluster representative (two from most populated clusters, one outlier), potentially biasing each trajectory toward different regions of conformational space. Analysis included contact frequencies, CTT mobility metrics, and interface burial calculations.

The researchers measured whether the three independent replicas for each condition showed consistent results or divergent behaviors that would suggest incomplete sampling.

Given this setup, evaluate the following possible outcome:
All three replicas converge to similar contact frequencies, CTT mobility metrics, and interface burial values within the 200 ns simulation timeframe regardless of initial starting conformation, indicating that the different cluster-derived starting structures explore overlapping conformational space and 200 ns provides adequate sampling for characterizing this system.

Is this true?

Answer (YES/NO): NO